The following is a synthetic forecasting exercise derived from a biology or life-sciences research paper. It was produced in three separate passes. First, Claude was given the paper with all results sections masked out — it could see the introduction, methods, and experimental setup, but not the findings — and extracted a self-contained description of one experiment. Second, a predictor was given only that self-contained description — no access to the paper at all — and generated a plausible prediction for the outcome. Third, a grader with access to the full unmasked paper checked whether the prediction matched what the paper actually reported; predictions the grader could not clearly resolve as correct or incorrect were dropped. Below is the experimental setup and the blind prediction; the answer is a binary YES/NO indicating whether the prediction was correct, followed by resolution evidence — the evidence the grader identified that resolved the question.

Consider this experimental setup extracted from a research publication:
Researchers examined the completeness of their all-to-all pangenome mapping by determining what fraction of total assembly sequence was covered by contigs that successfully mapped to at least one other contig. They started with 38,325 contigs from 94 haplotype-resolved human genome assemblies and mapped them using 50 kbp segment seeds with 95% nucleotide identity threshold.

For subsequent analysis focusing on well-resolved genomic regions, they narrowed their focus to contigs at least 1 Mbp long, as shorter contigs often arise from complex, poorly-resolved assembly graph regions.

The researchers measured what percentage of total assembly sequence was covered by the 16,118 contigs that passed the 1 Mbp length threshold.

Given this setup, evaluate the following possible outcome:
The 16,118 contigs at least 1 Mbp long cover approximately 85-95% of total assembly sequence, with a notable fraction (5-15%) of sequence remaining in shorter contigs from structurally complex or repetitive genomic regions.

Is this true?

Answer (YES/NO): NO